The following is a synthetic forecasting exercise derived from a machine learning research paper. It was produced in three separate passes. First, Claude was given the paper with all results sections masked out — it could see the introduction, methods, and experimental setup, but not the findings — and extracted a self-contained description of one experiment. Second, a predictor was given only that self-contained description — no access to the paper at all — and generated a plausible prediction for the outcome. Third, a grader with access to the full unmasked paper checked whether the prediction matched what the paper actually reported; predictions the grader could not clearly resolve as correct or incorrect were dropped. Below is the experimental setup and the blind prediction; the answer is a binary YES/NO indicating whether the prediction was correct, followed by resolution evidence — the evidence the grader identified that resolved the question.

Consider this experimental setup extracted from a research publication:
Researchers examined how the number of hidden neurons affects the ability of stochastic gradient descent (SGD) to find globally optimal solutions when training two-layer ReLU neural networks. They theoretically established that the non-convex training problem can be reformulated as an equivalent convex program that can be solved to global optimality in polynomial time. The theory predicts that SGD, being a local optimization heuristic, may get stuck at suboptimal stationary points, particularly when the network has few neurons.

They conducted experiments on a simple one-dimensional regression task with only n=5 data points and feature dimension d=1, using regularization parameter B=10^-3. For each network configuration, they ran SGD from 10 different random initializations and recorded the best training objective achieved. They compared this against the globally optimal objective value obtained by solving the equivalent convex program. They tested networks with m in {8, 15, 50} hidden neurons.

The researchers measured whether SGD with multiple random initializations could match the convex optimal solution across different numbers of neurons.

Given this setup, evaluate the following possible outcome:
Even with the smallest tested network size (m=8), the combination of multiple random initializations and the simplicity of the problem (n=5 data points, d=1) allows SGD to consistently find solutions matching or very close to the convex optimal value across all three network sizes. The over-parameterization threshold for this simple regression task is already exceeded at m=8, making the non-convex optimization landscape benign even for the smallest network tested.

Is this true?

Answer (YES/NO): NO